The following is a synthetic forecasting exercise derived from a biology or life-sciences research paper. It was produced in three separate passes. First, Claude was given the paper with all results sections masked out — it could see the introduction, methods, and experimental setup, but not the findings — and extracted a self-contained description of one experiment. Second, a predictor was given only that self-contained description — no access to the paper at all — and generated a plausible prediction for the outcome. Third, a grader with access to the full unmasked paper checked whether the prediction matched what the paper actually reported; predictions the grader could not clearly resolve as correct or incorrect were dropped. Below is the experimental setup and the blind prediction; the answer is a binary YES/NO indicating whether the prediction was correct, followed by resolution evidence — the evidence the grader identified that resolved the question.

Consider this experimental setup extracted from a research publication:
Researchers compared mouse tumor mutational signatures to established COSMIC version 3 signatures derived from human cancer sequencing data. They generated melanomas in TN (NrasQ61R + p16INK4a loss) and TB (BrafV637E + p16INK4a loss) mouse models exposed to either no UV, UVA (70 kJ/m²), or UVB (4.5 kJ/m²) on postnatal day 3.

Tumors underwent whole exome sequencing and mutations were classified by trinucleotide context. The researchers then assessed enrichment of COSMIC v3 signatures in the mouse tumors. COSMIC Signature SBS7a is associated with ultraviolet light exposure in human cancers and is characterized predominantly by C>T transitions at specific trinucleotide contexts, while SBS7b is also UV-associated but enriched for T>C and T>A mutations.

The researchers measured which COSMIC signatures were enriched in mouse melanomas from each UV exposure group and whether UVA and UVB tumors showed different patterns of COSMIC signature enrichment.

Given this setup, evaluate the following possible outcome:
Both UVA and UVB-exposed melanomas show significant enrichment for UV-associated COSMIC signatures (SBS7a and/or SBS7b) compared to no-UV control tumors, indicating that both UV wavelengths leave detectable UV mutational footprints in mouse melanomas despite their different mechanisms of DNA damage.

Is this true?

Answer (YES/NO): NO